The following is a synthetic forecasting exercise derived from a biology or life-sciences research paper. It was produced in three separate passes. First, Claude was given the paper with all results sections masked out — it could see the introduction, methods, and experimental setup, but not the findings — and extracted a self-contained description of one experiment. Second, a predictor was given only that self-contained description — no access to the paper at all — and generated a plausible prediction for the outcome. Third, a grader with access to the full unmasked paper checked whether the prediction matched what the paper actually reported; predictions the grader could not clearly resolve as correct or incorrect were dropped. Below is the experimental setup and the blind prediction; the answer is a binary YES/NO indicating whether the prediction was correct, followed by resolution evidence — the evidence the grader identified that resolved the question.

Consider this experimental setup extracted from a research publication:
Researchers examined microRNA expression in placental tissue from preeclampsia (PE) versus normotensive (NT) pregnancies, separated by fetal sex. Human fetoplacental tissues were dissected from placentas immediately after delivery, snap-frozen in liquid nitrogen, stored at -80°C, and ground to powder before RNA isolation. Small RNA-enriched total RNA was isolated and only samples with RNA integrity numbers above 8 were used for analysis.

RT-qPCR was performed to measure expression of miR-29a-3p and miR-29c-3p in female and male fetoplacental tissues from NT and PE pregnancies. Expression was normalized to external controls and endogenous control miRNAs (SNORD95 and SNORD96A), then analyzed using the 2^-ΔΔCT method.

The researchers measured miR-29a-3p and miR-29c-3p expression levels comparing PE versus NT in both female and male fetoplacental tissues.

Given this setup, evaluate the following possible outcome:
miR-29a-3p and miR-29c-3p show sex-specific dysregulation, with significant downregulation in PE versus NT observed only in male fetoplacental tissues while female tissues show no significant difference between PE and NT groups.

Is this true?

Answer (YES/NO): NO